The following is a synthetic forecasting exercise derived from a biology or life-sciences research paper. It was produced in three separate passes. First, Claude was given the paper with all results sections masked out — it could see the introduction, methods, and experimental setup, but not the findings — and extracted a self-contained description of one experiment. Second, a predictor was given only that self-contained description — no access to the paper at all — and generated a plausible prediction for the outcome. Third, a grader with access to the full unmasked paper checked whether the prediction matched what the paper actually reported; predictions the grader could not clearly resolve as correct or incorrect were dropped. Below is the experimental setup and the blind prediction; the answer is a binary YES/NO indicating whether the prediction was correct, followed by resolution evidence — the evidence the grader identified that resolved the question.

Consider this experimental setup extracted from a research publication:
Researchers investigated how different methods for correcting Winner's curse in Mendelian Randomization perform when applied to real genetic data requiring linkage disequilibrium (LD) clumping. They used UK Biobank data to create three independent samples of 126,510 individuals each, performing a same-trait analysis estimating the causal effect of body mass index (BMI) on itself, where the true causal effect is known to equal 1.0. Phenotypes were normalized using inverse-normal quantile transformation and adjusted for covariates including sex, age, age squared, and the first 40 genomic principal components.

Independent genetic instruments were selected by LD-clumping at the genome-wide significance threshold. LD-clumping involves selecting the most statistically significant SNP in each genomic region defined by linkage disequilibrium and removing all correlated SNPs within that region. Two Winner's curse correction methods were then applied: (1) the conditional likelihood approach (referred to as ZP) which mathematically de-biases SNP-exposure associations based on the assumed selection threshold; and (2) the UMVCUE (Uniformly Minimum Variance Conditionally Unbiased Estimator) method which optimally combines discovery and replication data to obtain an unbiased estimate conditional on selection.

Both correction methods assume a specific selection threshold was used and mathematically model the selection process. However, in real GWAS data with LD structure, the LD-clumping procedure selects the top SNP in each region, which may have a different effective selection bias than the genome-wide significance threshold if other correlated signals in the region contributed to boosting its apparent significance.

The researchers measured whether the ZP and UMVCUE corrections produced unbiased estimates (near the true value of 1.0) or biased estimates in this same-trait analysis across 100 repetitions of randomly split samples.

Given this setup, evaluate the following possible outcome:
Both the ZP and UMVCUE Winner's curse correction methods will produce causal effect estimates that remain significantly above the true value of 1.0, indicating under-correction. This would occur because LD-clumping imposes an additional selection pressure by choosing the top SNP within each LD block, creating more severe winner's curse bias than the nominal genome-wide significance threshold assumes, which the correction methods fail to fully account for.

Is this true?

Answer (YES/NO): NO